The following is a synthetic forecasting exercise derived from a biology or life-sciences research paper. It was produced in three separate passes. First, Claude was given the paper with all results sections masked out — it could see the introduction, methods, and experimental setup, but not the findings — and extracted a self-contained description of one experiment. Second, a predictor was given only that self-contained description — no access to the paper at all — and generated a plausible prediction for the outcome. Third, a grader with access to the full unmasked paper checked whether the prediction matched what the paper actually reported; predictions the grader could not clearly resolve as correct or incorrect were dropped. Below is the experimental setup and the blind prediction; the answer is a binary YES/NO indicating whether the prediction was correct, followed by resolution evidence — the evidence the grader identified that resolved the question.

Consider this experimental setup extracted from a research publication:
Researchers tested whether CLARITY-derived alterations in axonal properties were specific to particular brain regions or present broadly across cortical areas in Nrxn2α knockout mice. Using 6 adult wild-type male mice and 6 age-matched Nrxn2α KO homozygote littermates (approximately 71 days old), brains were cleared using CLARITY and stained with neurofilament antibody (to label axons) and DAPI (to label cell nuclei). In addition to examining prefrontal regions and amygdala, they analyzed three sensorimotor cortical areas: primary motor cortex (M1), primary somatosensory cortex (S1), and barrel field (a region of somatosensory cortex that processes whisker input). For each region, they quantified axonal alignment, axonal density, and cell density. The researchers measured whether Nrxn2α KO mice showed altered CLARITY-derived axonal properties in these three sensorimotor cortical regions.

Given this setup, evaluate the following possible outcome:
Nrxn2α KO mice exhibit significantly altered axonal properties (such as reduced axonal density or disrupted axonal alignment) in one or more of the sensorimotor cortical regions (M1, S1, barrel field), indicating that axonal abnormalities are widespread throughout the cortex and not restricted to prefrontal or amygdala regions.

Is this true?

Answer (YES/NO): NO